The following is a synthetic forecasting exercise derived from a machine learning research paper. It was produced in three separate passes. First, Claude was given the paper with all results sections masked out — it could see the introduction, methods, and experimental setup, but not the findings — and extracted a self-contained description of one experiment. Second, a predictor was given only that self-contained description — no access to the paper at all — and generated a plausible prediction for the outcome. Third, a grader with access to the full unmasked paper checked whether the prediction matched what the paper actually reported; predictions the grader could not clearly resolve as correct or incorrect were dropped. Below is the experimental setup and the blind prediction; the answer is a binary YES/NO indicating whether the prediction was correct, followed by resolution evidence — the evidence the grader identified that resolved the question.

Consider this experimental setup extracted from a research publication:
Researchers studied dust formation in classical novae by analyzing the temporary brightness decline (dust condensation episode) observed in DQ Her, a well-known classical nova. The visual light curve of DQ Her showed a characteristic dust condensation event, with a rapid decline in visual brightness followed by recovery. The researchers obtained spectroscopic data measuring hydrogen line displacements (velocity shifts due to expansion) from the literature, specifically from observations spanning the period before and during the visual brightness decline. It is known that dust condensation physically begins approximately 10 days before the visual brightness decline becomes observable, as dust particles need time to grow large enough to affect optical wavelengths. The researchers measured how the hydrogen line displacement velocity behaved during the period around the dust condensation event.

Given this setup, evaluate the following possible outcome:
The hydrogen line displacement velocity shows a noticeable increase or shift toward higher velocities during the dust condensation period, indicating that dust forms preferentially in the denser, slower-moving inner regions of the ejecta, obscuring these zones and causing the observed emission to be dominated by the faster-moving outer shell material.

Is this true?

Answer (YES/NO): NO